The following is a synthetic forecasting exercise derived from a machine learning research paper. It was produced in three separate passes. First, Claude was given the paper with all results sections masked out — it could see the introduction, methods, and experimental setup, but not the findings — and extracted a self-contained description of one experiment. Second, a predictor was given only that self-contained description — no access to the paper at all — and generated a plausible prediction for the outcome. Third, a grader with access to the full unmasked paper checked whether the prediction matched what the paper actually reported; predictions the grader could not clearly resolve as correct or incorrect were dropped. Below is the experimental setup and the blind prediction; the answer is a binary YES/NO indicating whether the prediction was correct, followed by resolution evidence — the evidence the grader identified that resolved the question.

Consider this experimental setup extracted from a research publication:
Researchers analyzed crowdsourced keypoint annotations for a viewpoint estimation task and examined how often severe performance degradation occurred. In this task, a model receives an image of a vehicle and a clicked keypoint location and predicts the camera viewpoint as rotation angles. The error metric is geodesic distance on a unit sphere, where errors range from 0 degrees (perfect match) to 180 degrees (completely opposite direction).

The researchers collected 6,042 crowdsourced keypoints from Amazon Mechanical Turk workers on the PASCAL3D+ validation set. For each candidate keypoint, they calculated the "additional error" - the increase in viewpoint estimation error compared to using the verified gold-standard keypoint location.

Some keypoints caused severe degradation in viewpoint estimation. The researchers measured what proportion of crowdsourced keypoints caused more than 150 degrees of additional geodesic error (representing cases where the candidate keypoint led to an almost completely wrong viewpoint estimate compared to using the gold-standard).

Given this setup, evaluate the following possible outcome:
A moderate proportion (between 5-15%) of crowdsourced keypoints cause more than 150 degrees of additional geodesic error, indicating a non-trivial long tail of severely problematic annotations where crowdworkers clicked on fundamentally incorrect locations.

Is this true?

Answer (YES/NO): NO